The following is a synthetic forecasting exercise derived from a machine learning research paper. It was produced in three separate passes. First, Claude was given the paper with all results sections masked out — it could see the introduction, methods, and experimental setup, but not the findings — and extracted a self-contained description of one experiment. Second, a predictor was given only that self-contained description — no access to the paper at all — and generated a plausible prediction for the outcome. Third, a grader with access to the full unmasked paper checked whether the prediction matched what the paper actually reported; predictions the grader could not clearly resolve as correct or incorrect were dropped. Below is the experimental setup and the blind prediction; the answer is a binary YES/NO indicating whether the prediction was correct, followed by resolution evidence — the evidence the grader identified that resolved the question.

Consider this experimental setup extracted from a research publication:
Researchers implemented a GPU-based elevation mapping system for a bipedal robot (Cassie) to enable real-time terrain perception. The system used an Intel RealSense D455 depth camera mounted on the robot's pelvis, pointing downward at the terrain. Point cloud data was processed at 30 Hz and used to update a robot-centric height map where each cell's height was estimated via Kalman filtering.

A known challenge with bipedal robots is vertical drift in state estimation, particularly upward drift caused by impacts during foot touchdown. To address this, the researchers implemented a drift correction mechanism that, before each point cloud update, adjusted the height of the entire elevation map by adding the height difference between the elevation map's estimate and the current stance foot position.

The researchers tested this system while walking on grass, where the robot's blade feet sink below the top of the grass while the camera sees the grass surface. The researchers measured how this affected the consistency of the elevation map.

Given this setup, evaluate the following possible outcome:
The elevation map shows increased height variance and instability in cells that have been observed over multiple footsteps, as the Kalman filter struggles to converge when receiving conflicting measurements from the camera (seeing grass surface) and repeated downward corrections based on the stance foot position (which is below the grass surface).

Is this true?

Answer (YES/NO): NO